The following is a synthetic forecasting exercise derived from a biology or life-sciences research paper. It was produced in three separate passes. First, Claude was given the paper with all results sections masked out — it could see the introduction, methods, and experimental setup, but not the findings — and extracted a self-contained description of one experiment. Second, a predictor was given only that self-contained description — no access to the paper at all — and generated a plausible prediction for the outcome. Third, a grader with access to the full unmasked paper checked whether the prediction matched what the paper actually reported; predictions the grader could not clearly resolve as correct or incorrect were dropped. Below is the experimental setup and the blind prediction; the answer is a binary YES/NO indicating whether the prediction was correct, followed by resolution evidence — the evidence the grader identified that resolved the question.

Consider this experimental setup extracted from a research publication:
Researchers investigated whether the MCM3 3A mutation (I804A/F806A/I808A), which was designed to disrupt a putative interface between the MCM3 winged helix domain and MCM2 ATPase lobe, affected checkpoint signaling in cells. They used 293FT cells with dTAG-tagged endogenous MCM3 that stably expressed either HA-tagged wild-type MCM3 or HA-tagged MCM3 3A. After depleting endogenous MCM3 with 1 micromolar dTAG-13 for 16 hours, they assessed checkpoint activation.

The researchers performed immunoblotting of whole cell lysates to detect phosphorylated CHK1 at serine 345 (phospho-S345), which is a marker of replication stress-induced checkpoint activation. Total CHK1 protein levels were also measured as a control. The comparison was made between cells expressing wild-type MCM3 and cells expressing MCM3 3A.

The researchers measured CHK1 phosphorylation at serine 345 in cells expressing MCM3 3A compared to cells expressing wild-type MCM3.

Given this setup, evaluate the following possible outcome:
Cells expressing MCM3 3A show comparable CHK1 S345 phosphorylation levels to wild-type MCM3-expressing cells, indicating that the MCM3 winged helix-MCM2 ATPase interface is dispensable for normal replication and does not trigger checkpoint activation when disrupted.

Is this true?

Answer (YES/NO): NO